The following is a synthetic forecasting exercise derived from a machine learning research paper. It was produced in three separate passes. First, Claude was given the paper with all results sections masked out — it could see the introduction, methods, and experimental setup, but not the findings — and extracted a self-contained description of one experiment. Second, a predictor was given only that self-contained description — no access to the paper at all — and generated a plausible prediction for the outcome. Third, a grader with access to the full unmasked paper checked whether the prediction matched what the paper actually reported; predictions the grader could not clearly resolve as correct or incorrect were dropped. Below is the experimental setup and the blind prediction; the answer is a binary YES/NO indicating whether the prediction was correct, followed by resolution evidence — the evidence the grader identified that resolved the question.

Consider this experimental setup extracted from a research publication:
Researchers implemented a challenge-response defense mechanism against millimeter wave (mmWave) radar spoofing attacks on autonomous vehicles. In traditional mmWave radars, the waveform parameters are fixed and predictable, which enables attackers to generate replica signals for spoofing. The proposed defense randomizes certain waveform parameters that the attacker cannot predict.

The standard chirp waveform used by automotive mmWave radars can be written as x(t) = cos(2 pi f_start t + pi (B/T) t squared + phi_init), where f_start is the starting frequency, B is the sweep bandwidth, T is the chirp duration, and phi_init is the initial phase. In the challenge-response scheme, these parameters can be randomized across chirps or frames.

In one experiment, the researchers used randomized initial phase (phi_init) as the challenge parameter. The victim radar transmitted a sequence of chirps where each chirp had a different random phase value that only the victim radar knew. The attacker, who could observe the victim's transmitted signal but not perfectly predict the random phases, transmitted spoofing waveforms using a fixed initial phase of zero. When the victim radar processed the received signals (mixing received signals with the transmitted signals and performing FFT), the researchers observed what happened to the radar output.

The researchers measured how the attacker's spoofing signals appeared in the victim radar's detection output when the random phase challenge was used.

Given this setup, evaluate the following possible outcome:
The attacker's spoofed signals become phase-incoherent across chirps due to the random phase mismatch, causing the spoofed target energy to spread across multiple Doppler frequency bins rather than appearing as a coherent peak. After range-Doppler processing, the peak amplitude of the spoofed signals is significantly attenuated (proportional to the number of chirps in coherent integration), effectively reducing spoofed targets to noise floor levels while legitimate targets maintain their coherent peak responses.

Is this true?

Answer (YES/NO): NO